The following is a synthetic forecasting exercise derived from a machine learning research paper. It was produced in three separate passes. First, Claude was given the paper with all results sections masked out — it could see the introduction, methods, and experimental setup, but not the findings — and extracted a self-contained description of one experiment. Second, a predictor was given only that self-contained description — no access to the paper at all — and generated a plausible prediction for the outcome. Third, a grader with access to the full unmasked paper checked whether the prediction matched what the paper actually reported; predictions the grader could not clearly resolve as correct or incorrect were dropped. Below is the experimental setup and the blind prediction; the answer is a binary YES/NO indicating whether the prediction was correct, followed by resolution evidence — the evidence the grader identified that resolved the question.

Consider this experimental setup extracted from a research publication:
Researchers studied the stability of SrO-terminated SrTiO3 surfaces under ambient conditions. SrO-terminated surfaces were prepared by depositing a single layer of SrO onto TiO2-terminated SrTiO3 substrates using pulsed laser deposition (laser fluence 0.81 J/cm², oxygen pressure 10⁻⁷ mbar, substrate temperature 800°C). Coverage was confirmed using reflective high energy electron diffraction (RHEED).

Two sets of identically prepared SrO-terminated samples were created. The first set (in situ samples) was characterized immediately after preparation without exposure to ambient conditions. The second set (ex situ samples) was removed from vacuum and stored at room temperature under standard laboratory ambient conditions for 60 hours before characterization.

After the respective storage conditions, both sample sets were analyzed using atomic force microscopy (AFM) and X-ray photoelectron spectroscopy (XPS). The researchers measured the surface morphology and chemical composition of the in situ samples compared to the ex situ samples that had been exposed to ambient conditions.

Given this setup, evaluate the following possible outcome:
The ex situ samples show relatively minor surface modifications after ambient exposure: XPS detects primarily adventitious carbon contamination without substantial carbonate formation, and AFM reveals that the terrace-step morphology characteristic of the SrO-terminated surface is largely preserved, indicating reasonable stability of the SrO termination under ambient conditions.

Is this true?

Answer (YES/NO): NO